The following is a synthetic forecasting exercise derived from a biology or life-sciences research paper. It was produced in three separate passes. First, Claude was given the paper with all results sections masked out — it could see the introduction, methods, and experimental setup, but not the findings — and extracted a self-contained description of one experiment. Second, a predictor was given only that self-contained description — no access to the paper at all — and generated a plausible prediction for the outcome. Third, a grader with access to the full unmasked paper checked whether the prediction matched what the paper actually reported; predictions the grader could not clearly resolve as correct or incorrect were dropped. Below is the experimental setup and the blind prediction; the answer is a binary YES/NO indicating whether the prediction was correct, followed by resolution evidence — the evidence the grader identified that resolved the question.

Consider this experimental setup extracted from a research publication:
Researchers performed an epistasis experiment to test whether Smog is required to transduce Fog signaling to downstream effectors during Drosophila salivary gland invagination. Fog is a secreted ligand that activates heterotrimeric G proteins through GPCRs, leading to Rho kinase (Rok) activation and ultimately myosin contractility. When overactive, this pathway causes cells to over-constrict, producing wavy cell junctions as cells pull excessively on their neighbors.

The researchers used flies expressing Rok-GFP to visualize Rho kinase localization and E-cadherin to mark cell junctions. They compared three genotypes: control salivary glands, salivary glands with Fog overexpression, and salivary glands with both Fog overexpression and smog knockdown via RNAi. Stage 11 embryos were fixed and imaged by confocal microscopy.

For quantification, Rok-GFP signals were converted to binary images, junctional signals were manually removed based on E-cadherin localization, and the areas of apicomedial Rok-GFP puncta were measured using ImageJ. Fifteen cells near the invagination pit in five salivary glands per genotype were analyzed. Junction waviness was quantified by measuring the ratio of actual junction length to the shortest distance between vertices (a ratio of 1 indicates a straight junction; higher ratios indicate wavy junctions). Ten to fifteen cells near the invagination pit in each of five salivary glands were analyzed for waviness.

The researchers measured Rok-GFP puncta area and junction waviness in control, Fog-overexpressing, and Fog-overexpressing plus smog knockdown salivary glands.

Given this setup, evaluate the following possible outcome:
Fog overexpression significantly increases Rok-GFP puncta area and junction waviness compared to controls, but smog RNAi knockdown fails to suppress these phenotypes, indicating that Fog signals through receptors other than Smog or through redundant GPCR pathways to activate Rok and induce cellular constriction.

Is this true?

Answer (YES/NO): NO